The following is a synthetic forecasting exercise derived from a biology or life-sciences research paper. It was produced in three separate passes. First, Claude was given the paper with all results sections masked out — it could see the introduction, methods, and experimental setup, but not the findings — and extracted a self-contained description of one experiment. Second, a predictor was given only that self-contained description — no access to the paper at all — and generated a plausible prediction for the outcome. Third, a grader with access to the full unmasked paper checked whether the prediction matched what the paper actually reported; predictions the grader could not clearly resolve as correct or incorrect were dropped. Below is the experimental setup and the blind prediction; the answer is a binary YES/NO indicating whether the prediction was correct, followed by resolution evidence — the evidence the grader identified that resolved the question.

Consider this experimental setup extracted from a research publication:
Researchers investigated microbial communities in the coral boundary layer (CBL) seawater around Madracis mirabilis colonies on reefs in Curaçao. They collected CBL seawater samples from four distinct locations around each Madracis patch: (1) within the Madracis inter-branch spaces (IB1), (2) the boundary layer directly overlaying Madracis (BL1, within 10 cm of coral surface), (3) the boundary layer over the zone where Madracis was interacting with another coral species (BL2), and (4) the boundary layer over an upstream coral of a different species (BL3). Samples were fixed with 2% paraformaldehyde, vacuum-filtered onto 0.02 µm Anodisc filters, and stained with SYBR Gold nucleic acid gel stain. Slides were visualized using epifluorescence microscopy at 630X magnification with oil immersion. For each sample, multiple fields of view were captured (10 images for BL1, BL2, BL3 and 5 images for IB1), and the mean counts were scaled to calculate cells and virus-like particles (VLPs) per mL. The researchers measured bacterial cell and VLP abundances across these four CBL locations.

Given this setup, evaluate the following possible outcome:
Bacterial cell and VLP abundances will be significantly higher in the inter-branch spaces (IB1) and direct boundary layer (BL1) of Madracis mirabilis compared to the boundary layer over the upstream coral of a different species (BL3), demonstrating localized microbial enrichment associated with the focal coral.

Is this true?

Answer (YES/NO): NO